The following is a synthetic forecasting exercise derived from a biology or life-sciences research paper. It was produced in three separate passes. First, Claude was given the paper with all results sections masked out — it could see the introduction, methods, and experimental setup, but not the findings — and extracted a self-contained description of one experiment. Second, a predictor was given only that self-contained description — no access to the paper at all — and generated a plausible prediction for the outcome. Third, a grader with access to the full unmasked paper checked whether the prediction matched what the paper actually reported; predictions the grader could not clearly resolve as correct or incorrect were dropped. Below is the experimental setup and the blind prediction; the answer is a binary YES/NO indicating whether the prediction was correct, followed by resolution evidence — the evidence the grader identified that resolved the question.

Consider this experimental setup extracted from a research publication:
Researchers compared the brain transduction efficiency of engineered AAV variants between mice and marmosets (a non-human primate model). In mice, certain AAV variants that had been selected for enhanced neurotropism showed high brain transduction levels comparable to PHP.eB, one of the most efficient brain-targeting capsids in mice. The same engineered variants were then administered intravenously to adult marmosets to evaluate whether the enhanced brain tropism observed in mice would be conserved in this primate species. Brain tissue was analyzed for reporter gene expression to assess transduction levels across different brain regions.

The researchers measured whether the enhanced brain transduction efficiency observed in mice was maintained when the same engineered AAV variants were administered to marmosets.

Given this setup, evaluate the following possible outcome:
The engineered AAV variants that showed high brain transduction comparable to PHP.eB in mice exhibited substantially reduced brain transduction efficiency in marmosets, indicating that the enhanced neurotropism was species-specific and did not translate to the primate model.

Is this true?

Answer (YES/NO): NO